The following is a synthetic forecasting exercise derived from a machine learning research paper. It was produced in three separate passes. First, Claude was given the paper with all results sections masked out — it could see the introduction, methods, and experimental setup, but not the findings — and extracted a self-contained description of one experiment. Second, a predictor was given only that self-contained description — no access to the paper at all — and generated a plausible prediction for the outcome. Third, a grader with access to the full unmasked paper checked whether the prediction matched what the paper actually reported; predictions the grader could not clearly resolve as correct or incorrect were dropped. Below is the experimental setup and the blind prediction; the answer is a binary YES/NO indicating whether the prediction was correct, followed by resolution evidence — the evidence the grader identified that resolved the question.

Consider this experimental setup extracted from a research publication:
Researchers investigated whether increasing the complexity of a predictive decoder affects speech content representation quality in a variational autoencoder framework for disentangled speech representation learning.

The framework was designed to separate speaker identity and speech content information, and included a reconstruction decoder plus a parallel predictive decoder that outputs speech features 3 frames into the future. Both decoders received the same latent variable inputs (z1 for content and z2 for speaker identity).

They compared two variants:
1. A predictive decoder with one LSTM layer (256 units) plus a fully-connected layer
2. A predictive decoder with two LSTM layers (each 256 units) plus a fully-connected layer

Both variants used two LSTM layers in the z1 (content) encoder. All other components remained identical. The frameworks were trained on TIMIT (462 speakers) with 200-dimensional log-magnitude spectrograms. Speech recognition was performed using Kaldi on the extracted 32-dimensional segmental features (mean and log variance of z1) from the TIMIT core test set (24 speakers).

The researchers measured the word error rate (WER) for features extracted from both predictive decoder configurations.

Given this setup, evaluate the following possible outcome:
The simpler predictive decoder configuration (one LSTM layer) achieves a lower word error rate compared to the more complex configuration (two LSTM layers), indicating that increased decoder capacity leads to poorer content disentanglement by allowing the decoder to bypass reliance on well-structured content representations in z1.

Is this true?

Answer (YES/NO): NO